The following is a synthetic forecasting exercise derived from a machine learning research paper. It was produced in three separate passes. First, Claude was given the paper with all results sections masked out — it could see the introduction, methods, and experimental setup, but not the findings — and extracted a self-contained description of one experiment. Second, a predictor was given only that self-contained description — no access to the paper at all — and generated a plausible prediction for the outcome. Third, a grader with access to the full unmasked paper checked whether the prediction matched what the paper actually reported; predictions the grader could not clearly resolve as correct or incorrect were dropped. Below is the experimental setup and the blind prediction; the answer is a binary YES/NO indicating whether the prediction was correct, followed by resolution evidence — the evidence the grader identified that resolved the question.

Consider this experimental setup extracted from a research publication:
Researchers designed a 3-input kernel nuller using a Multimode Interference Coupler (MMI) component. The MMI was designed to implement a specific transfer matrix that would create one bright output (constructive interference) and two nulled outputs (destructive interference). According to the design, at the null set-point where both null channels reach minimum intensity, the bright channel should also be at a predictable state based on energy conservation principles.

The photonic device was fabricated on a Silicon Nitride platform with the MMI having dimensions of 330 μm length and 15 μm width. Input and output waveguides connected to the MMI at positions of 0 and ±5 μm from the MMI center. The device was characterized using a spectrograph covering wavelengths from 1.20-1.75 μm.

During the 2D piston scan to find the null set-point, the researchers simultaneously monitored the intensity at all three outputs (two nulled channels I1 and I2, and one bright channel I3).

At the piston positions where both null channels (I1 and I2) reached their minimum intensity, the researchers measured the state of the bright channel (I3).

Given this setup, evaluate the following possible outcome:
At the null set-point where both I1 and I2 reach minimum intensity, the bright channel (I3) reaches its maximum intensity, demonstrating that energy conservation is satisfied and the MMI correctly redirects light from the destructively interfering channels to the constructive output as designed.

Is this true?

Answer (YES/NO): YES